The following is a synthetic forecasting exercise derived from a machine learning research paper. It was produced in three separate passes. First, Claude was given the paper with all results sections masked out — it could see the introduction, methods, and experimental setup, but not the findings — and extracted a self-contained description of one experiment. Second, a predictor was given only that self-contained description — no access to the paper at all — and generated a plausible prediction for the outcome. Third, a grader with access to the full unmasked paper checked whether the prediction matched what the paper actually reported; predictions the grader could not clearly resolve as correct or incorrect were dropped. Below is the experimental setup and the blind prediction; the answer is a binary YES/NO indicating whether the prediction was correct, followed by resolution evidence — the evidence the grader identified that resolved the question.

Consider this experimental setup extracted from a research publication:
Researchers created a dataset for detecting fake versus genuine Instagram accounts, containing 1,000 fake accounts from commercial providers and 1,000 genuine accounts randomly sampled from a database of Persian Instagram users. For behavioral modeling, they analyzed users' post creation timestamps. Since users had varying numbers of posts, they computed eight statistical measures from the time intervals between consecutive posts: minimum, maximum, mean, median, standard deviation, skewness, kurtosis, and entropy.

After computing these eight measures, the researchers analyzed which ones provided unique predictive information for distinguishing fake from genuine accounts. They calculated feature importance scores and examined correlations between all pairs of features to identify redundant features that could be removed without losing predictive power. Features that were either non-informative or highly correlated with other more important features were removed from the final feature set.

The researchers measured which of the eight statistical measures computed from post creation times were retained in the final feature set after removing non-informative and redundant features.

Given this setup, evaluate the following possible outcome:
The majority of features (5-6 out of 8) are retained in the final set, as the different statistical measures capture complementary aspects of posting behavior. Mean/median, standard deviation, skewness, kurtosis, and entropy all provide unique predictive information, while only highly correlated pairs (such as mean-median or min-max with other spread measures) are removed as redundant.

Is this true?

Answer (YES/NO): NO